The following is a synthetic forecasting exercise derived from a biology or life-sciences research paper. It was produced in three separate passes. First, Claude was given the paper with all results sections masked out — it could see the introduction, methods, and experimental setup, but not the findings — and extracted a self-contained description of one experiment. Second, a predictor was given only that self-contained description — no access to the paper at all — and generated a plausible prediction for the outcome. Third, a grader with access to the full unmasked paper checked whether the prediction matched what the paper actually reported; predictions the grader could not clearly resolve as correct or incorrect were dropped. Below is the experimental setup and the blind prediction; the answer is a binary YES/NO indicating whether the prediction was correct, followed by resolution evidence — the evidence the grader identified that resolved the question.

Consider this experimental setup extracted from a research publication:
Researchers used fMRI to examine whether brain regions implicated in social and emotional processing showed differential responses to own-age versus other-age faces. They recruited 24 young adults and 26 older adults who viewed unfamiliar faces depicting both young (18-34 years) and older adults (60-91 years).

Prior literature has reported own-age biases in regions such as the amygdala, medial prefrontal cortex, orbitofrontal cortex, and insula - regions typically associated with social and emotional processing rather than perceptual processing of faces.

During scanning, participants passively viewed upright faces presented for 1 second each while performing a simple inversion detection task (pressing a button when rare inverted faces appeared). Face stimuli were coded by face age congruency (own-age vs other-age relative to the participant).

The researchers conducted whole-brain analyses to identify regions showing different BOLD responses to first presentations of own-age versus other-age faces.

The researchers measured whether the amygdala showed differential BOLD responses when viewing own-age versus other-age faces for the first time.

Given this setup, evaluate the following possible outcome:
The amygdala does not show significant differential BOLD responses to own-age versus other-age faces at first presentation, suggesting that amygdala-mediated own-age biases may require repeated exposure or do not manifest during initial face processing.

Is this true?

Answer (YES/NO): YES